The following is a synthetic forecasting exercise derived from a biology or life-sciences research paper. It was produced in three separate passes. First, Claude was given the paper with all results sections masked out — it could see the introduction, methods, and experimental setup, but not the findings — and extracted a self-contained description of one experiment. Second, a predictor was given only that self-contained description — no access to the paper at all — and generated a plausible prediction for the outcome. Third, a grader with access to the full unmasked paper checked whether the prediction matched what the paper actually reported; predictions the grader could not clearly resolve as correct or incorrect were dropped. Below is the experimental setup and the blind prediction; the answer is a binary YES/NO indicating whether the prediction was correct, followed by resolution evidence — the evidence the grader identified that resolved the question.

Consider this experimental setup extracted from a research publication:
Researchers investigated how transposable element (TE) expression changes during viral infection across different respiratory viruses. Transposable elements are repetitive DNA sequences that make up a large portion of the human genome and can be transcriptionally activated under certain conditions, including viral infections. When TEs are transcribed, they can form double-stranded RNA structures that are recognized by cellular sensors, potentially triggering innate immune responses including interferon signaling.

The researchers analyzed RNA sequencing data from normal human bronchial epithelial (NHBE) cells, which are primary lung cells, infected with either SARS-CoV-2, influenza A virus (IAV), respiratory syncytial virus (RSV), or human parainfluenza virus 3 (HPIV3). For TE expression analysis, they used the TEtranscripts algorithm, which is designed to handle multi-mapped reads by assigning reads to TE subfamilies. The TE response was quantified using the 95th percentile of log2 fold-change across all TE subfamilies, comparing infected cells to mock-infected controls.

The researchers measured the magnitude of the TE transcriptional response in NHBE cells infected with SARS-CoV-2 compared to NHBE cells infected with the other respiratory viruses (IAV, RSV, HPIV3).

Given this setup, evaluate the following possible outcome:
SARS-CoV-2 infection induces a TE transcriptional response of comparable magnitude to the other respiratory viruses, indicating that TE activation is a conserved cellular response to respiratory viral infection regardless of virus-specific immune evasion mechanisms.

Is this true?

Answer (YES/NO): NO